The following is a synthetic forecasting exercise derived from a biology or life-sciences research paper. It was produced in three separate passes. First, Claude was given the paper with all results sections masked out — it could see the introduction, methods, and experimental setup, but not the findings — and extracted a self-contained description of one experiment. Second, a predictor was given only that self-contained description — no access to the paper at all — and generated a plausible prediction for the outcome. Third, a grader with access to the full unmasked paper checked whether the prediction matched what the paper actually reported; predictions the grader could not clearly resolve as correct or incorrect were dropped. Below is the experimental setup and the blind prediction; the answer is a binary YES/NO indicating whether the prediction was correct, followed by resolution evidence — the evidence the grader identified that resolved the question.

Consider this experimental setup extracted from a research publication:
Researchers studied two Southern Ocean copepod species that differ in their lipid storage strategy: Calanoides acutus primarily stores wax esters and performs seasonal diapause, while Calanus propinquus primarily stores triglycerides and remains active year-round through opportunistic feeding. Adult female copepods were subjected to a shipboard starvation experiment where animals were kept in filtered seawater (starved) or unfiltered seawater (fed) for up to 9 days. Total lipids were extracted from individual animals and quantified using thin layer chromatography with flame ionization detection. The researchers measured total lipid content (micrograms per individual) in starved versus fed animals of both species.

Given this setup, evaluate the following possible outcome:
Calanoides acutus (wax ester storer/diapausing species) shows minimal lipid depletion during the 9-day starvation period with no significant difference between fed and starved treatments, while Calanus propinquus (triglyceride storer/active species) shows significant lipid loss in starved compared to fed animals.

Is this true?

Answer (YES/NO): NO